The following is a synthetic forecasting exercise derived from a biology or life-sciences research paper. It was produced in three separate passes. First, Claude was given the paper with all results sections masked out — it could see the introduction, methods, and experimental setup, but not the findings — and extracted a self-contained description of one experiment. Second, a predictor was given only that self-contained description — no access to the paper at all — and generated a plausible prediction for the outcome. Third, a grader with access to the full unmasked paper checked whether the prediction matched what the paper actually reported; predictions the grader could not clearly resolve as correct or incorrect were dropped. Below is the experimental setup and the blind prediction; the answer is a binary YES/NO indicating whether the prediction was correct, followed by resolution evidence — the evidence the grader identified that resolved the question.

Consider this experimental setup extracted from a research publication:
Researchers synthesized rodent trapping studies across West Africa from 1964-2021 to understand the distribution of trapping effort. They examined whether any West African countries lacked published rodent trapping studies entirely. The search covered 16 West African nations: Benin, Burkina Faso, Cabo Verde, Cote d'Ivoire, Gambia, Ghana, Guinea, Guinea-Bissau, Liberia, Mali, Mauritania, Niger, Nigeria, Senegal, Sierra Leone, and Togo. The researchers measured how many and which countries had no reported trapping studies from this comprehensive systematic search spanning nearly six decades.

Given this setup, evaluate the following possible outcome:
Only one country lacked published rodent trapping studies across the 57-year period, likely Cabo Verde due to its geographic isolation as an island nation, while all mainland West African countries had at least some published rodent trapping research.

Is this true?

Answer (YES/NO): NO